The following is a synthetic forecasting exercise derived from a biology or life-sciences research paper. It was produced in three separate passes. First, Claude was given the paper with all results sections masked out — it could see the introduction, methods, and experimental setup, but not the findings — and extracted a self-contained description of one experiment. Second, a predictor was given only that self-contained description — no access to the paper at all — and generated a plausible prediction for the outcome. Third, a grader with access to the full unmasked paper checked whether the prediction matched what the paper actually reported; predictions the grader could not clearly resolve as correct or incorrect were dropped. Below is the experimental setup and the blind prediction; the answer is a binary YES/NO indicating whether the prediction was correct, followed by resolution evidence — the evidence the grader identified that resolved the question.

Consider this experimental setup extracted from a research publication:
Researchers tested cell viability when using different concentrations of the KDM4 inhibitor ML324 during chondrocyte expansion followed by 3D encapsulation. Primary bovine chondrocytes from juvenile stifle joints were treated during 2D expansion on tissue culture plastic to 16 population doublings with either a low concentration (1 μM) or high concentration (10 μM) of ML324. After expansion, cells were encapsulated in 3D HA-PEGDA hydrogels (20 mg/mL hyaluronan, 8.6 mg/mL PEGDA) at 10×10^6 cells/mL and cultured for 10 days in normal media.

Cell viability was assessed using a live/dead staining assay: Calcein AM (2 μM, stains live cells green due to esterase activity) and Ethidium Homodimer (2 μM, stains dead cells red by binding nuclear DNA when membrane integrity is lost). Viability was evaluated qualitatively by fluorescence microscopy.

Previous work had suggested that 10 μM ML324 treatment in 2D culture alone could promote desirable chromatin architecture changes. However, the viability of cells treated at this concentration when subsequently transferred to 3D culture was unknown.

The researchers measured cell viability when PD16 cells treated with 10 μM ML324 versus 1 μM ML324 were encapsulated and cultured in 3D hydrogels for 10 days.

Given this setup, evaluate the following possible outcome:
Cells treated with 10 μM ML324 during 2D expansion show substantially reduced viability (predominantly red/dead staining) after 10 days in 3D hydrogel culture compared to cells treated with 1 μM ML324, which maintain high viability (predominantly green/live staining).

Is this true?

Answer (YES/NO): YES